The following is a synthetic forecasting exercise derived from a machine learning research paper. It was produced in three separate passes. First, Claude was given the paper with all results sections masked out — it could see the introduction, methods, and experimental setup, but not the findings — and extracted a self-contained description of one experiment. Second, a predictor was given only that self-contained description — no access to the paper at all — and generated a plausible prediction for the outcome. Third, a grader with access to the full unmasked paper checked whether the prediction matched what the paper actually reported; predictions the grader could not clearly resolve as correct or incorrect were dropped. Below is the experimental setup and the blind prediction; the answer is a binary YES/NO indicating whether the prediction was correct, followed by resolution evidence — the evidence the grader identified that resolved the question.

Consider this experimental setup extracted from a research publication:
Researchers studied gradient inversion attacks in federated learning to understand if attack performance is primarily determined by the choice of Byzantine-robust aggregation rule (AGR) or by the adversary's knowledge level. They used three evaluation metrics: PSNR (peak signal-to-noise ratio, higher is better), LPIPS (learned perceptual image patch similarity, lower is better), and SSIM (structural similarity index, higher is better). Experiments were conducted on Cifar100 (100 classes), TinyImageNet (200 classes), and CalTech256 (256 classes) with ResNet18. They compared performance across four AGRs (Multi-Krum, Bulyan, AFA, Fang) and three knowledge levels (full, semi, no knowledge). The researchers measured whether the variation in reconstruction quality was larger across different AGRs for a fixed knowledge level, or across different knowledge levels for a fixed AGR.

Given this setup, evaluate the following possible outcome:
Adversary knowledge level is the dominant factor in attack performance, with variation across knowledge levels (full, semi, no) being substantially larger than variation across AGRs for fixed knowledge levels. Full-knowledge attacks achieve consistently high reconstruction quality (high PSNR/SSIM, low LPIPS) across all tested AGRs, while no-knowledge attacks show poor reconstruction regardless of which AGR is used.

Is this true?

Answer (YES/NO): NO